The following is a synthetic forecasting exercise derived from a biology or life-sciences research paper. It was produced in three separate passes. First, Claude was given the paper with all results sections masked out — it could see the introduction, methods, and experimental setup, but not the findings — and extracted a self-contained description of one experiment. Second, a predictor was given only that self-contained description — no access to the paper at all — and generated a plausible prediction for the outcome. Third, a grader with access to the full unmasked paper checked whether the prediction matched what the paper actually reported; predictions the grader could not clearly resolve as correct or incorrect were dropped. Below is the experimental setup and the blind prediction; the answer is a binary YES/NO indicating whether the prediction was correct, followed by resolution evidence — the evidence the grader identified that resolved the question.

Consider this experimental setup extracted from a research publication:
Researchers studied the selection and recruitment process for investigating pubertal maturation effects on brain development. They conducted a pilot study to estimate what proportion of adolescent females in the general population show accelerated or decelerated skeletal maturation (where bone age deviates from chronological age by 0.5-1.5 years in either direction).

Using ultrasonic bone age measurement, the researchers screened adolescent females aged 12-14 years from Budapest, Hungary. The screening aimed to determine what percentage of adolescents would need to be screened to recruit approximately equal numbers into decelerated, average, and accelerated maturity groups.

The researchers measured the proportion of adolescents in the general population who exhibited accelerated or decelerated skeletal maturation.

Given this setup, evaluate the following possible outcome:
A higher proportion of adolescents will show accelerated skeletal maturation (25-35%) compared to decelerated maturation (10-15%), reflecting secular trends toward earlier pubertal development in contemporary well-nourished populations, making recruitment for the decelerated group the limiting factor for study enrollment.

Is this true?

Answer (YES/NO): NO